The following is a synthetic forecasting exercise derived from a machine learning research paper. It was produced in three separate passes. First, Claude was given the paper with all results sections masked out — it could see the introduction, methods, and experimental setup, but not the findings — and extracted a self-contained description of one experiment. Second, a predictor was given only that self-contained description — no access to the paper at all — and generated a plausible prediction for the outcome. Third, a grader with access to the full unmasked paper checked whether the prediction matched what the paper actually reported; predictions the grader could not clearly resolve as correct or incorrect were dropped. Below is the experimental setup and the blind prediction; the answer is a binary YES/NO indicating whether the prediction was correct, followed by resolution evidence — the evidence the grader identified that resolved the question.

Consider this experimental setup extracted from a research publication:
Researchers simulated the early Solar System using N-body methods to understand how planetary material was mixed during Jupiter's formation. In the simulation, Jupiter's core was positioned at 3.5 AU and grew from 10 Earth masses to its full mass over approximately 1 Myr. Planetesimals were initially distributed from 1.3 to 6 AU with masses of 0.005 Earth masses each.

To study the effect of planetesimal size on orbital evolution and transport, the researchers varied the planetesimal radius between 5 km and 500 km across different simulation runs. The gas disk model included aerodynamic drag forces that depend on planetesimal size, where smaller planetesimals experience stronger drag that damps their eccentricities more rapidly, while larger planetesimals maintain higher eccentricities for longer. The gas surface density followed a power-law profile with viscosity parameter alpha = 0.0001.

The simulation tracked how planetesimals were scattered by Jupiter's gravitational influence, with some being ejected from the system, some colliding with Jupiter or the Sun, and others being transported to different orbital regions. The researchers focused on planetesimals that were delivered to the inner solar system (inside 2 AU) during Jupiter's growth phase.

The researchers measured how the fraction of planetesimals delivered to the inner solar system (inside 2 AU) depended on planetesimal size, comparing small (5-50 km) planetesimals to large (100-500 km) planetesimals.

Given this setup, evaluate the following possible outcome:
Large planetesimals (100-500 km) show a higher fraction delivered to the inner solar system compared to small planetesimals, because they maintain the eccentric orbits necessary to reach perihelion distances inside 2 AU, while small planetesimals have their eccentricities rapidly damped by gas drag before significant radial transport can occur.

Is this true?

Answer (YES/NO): YES